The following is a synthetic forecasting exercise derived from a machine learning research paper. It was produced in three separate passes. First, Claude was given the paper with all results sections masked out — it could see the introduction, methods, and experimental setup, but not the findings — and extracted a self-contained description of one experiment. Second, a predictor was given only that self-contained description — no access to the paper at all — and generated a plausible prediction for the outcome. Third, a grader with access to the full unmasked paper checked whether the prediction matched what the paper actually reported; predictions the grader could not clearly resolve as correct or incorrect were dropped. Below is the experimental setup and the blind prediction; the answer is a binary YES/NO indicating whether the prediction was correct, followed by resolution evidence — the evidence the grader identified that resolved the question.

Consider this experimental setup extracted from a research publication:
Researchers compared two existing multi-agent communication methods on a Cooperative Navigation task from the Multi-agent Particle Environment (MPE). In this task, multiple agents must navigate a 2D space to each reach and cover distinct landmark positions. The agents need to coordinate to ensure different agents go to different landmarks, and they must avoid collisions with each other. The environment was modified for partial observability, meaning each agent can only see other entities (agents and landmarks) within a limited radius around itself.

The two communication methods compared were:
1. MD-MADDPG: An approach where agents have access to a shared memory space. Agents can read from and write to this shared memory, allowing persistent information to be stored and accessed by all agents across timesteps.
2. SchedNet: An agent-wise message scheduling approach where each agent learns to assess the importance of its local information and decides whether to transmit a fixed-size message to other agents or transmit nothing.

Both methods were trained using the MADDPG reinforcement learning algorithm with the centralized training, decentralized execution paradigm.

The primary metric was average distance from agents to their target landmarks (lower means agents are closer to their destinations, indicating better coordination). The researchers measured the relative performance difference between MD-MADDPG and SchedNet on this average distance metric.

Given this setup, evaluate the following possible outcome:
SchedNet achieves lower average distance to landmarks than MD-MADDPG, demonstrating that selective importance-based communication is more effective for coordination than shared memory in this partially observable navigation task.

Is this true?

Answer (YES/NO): NO